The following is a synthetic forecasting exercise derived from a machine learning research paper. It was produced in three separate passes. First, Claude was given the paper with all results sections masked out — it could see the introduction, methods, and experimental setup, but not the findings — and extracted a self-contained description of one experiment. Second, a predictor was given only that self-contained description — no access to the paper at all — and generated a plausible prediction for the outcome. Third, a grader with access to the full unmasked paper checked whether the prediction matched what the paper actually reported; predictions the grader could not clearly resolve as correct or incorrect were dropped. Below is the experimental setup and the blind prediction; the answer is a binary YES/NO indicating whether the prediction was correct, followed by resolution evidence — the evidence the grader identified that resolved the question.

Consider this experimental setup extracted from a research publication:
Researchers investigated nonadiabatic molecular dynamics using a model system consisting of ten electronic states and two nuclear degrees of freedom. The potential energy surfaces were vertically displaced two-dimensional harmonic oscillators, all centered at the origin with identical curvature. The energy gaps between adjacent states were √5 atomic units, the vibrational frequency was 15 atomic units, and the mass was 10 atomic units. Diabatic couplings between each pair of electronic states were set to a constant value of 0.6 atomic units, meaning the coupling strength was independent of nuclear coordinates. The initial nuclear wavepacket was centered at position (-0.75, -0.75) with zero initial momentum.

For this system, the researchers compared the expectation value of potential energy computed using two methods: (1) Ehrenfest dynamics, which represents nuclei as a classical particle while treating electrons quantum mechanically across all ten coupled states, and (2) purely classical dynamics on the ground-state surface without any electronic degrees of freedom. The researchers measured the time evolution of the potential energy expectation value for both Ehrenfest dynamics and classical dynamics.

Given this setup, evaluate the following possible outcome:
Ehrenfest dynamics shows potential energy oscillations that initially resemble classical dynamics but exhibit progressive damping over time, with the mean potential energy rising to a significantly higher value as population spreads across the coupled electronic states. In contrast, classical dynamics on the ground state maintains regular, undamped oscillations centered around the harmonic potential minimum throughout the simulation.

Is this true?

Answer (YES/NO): NO